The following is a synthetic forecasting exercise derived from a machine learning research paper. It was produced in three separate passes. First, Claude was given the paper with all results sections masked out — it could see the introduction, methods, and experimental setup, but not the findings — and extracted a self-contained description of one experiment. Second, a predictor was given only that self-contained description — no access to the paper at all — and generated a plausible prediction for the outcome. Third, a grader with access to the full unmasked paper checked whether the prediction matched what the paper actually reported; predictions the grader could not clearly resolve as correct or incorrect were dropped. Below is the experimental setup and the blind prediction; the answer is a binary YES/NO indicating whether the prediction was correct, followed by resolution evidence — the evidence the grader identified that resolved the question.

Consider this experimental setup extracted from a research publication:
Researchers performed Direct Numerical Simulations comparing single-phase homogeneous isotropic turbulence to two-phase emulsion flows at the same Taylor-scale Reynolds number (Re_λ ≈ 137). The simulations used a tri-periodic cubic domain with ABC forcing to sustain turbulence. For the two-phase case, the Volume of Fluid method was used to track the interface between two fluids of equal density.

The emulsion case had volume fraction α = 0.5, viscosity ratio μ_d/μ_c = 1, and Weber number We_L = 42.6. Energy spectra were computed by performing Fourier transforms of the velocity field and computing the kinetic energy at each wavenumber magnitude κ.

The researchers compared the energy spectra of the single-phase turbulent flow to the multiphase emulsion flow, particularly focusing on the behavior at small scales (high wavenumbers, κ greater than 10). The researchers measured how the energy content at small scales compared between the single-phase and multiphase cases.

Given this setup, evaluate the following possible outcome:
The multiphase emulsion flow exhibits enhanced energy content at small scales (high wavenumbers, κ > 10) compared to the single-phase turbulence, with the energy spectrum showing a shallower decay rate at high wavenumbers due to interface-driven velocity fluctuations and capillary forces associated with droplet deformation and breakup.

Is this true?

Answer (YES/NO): YES